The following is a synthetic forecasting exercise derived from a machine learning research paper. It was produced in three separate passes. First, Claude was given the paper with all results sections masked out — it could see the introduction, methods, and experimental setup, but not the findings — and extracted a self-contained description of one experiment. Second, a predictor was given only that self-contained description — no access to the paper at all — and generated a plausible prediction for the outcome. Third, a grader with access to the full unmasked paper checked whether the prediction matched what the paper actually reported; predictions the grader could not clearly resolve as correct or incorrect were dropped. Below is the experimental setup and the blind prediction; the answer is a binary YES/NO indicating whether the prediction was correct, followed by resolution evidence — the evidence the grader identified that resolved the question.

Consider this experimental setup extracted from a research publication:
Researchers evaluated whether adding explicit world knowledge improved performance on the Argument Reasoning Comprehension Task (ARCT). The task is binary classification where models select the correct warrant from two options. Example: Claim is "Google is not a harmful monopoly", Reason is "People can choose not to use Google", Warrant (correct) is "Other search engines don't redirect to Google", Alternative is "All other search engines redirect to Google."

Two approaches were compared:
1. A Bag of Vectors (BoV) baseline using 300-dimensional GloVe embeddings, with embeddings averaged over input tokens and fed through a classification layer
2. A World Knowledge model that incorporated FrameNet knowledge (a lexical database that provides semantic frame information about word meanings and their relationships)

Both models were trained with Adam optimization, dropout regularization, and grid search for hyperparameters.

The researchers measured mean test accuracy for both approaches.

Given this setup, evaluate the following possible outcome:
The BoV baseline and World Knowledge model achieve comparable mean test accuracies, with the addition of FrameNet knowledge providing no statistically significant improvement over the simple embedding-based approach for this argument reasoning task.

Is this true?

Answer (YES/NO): NO